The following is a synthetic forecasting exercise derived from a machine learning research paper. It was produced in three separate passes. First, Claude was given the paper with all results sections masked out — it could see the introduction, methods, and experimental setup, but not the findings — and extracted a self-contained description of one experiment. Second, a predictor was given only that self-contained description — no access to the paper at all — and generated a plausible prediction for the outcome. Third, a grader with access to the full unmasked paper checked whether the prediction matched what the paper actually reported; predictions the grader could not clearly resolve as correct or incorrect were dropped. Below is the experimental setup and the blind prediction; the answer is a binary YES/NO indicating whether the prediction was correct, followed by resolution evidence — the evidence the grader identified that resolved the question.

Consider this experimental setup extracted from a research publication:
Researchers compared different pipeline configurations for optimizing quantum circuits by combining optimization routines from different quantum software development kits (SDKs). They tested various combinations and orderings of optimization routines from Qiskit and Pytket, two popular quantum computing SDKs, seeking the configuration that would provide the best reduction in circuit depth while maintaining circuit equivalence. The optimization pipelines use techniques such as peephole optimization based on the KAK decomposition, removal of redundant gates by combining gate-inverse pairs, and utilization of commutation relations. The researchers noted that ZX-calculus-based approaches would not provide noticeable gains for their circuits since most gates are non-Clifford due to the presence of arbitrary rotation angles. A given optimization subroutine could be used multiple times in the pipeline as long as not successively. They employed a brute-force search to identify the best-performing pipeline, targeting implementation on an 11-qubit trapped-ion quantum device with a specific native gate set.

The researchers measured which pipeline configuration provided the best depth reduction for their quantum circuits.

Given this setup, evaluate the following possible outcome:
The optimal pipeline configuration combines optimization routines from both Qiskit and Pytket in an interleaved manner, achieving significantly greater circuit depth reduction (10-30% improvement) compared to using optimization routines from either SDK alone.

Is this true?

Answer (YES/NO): NO